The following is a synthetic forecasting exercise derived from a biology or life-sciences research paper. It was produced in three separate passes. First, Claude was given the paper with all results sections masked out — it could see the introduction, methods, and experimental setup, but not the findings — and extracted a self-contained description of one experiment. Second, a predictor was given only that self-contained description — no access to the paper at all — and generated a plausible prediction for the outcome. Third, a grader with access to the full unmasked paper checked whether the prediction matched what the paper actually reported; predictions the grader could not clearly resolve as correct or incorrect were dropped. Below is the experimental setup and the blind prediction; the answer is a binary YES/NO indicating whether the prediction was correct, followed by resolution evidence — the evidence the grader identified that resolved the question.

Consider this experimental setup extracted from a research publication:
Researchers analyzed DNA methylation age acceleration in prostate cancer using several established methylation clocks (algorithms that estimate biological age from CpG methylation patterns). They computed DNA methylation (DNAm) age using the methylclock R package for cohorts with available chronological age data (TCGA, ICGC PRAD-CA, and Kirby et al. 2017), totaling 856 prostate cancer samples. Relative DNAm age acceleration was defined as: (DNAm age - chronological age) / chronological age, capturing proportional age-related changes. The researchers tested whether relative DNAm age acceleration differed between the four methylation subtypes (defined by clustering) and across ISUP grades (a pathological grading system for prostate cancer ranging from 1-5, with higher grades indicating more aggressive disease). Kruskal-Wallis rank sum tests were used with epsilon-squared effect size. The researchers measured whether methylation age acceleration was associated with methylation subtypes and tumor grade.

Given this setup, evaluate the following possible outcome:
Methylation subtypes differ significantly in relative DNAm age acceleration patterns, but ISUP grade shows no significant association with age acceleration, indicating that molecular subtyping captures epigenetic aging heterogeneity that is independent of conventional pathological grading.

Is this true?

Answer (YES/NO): NO